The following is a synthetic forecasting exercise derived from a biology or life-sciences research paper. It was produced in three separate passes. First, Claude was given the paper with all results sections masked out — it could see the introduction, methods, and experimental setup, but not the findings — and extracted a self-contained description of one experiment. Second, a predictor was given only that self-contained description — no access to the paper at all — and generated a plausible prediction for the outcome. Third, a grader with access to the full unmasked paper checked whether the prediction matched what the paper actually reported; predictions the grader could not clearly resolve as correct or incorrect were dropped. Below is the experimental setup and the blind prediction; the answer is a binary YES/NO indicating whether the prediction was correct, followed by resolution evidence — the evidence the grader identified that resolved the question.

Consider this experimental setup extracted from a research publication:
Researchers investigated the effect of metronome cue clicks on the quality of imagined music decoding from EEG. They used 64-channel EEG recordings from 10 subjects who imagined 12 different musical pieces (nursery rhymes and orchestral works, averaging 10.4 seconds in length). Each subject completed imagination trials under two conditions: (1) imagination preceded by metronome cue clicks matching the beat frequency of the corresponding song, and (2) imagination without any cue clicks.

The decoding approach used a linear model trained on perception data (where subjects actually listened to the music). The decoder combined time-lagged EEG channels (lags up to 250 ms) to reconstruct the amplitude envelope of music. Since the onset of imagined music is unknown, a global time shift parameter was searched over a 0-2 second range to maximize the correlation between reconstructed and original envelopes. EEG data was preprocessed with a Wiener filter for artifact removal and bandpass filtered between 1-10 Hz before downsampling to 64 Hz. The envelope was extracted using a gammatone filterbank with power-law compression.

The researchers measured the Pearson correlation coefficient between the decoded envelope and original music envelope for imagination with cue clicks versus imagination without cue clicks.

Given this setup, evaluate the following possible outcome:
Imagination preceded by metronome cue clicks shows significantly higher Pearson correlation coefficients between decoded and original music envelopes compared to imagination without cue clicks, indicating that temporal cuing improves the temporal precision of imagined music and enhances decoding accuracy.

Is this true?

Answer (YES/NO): NO